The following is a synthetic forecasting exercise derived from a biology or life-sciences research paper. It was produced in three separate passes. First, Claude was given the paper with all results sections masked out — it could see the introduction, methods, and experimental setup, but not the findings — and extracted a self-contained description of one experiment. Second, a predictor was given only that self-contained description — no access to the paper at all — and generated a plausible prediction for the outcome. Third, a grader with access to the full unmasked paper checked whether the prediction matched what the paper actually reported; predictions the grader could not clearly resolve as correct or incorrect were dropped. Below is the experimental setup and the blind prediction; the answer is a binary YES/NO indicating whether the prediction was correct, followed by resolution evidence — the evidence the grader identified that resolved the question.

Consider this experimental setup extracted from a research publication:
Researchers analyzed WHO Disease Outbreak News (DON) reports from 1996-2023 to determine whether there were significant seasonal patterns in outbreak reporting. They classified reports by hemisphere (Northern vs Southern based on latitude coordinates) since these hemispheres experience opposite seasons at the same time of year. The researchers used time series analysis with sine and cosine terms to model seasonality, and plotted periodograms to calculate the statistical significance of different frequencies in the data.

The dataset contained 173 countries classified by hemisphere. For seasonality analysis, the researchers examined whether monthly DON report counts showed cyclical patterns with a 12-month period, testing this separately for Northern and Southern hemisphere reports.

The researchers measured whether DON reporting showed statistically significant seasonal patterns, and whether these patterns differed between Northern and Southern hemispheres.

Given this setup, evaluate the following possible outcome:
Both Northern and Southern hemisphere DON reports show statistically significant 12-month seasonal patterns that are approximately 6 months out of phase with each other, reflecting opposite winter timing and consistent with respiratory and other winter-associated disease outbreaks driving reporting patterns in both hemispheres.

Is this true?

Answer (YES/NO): NO